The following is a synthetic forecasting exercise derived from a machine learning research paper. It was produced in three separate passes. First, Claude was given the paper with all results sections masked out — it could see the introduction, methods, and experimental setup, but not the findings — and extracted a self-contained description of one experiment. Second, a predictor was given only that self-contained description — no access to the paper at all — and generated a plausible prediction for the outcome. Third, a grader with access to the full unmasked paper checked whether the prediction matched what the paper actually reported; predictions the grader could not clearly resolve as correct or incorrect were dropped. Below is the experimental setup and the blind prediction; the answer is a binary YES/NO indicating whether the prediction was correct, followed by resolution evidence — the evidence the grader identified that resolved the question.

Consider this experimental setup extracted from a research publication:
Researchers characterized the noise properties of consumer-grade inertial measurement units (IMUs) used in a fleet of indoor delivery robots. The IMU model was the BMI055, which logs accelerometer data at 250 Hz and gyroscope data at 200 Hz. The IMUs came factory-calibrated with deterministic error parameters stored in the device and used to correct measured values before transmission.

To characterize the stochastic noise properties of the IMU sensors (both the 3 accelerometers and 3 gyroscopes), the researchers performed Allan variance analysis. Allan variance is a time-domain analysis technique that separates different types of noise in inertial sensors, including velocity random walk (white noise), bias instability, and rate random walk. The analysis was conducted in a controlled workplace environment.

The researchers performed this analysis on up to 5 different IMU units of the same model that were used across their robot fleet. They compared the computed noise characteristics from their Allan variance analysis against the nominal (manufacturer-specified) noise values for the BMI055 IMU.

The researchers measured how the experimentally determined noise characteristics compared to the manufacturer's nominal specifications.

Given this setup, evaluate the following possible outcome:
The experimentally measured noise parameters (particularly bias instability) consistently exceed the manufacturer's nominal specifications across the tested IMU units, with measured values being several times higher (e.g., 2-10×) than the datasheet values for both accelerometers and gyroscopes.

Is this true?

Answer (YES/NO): NO